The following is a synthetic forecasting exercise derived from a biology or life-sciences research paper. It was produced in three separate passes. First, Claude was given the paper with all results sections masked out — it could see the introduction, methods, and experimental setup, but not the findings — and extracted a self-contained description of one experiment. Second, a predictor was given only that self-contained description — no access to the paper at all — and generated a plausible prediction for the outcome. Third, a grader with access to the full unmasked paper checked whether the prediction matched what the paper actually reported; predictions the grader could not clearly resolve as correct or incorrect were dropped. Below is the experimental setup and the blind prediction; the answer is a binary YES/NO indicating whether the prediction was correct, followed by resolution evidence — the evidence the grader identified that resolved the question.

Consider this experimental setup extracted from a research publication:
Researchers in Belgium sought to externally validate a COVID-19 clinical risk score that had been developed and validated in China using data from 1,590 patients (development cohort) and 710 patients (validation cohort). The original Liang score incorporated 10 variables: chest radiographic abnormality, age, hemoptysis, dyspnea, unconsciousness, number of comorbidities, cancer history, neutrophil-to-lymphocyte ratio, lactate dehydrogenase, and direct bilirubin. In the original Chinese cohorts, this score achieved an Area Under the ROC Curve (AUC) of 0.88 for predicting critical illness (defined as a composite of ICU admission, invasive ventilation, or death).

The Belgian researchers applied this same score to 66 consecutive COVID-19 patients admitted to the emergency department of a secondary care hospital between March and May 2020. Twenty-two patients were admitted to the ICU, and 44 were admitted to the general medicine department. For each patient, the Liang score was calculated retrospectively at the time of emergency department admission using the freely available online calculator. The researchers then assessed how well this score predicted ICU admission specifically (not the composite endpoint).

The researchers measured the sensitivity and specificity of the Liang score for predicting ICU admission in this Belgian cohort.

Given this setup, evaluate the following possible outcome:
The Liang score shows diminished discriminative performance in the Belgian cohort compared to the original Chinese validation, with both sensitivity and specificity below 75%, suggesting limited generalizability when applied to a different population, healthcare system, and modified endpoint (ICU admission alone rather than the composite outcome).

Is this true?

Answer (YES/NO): NO